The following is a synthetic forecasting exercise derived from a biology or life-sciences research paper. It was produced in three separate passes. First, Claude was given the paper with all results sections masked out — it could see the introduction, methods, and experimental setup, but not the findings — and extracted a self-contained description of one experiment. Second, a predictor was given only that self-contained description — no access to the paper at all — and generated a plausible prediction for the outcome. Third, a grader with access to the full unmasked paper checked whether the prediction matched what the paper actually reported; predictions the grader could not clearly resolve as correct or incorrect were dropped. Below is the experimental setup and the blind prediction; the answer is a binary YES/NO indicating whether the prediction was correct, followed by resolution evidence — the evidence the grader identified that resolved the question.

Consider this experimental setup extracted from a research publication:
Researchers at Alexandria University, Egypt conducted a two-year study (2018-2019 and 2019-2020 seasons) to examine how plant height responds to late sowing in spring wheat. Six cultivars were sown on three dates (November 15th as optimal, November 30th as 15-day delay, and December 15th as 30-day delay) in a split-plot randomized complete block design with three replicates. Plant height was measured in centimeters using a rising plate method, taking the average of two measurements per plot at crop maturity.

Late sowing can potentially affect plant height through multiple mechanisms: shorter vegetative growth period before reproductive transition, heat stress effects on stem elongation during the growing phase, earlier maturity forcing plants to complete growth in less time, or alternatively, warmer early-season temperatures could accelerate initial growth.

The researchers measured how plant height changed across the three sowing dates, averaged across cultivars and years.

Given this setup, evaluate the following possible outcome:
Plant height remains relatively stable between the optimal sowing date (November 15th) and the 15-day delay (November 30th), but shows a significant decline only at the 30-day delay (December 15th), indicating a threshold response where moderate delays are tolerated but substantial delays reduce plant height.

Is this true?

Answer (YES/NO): NO